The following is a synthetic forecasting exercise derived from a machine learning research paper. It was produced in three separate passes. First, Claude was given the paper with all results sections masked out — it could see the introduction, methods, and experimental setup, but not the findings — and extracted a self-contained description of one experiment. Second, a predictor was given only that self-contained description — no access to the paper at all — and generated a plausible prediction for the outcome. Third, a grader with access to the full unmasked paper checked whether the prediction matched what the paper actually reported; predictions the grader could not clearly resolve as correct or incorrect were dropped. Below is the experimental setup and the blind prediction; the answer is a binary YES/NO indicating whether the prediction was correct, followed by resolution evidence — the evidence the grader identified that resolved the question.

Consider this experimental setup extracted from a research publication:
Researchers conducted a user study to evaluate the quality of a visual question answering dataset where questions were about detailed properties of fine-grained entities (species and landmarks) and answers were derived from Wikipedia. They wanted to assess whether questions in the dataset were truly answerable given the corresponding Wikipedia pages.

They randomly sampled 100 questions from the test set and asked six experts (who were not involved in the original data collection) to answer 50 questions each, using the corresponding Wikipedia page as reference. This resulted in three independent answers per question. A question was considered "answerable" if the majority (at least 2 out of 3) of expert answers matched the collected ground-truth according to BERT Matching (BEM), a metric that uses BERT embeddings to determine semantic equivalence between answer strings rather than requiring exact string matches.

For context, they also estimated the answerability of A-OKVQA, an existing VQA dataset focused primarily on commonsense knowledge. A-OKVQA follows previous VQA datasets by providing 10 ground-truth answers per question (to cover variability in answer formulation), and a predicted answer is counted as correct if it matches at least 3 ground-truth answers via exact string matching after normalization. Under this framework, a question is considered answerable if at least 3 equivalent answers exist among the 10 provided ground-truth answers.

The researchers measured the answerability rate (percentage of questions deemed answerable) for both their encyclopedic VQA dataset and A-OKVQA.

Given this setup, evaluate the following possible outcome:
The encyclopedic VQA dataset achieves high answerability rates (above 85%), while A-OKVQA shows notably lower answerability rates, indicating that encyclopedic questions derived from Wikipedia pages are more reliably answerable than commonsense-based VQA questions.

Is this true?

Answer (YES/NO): NO